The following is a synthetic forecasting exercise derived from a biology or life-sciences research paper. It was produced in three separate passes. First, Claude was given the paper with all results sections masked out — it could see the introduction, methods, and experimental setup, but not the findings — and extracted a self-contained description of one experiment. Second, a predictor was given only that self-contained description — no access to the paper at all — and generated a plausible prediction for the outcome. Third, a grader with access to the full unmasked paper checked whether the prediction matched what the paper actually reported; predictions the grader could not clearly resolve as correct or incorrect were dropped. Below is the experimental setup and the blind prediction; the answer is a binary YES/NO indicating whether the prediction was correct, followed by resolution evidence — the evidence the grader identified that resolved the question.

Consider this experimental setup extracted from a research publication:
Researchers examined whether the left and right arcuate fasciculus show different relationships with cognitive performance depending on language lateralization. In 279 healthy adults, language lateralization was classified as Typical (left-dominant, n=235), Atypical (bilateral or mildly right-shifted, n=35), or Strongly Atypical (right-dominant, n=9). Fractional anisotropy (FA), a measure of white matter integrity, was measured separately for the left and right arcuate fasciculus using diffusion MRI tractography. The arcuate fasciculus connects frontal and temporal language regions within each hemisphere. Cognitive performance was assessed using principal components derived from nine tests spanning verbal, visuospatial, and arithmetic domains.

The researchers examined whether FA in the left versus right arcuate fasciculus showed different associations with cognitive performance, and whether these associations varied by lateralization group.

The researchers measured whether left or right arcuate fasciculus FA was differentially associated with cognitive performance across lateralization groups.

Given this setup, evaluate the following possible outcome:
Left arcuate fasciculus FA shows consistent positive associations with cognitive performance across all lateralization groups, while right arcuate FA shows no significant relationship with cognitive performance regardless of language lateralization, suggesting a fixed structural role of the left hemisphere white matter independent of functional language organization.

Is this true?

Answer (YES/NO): NO